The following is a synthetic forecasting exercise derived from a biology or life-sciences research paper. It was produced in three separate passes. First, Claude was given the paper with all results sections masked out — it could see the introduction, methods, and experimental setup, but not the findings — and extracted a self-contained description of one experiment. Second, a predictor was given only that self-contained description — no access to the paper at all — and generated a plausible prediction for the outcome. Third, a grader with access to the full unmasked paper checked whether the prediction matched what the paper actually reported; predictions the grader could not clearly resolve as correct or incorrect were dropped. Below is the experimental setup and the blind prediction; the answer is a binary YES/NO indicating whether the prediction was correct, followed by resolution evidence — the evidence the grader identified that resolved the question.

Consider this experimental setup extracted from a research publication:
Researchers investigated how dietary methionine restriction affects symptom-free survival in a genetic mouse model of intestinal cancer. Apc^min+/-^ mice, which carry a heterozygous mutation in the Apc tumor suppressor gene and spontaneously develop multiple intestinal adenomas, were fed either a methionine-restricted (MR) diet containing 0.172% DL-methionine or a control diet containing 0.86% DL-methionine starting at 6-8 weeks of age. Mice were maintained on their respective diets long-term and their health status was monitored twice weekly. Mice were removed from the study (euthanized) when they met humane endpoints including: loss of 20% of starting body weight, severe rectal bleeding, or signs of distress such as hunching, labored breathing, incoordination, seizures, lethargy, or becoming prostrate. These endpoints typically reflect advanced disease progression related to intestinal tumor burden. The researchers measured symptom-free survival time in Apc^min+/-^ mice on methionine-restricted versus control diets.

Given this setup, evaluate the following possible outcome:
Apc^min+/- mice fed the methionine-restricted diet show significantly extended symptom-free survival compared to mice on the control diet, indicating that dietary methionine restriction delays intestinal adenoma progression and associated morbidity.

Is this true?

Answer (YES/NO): NO